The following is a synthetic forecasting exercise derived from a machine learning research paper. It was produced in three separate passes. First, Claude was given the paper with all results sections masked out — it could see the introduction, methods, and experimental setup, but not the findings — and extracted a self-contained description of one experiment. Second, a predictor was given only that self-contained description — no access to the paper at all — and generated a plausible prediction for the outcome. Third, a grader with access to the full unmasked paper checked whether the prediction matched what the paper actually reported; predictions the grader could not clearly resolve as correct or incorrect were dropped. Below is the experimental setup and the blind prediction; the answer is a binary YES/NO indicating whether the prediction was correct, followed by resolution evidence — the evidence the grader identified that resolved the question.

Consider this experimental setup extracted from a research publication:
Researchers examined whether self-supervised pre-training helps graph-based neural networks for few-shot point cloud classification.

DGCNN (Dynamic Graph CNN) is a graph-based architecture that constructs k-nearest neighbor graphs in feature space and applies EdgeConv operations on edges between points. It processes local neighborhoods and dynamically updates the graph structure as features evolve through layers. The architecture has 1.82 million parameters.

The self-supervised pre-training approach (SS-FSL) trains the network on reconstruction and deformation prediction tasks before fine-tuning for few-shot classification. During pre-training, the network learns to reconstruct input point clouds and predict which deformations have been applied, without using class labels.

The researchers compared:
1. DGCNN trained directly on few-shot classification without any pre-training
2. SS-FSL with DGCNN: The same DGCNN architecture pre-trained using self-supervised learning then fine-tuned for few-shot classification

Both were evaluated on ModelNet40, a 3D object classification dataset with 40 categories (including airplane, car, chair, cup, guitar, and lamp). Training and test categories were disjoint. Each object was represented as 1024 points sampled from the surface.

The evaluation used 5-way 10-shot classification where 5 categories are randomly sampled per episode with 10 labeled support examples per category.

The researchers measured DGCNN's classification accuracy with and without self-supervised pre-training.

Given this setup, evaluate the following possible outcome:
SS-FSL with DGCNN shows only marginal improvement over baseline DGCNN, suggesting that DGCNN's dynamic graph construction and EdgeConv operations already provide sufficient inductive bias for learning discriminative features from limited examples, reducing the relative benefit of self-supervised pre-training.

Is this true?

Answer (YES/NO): NO